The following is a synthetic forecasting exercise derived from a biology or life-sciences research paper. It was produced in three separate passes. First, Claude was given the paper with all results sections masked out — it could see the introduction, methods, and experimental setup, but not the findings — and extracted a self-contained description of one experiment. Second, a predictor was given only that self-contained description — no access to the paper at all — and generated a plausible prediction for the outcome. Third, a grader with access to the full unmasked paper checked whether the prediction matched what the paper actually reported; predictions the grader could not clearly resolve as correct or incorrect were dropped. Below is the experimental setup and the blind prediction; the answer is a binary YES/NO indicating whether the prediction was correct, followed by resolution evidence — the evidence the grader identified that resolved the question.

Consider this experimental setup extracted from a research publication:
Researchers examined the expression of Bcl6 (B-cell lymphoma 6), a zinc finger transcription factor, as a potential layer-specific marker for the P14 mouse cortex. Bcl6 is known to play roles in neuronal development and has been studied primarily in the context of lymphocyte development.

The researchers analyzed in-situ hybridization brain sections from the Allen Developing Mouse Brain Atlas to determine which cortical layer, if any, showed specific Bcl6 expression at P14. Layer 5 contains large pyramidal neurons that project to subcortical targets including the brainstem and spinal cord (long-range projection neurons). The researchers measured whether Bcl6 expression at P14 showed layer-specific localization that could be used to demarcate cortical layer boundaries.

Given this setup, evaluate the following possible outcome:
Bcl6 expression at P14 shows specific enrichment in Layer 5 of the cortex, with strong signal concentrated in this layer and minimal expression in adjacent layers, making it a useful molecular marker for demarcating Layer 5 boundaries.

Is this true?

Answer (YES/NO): YES